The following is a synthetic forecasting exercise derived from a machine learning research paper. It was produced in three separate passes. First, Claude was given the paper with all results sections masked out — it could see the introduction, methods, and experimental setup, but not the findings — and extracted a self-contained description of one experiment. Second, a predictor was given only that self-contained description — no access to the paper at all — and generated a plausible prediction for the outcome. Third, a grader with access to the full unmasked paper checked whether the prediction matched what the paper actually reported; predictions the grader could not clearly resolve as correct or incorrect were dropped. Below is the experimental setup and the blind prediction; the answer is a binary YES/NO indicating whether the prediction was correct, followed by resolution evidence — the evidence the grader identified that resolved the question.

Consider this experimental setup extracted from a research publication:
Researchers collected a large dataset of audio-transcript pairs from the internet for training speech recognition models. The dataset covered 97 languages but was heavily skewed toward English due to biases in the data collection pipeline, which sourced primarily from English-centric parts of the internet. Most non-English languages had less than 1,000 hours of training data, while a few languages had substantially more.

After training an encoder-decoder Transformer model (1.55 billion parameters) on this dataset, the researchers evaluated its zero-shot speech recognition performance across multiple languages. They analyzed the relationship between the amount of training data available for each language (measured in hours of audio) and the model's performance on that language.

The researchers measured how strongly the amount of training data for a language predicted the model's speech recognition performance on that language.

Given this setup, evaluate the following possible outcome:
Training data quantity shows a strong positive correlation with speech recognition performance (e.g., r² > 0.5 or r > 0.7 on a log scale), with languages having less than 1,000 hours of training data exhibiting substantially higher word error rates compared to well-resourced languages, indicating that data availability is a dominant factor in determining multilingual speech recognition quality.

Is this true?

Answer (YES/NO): YES